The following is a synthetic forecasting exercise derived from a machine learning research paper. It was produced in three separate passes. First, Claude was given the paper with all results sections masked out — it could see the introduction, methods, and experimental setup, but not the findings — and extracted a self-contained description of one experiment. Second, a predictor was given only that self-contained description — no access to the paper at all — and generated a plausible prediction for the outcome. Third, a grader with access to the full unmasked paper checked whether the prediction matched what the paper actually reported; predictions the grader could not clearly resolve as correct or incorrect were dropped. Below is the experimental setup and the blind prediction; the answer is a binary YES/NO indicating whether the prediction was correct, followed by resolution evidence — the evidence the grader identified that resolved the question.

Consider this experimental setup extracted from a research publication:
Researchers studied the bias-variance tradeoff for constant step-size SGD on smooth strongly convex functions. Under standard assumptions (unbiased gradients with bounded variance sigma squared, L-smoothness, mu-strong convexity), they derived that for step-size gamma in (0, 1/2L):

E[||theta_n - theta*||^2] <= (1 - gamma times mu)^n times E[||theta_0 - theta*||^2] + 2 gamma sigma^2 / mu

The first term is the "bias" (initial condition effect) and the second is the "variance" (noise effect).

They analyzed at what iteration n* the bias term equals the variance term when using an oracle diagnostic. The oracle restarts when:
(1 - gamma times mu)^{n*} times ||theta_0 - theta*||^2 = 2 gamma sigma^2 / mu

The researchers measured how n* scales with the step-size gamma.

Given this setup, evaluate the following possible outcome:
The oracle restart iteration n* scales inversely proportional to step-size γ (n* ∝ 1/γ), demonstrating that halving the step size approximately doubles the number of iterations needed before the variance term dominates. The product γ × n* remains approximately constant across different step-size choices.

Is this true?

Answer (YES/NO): NO